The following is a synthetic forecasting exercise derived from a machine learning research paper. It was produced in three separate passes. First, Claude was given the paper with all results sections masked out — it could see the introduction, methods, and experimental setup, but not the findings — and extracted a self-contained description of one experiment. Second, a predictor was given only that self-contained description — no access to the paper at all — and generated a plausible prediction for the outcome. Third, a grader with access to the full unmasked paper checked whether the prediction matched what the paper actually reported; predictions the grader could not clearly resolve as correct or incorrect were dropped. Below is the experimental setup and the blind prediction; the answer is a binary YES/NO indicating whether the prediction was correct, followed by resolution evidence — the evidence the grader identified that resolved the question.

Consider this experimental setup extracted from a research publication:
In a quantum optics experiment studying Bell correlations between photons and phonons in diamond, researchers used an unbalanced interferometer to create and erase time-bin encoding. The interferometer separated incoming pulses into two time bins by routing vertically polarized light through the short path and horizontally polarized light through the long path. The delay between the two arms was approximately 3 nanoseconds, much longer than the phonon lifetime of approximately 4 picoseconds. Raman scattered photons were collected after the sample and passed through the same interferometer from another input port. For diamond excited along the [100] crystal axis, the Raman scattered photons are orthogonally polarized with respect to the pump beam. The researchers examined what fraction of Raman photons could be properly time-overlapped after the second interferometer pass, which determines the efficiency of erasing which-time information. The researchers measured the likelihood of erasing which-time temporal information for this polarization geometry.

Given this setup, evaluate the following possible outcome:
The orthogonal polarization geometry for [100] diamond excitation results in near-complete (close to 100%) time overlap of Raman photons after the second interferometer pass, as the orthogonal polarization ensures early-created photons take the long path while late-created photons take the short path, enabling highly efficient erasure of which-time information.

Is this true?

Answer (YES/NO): YES